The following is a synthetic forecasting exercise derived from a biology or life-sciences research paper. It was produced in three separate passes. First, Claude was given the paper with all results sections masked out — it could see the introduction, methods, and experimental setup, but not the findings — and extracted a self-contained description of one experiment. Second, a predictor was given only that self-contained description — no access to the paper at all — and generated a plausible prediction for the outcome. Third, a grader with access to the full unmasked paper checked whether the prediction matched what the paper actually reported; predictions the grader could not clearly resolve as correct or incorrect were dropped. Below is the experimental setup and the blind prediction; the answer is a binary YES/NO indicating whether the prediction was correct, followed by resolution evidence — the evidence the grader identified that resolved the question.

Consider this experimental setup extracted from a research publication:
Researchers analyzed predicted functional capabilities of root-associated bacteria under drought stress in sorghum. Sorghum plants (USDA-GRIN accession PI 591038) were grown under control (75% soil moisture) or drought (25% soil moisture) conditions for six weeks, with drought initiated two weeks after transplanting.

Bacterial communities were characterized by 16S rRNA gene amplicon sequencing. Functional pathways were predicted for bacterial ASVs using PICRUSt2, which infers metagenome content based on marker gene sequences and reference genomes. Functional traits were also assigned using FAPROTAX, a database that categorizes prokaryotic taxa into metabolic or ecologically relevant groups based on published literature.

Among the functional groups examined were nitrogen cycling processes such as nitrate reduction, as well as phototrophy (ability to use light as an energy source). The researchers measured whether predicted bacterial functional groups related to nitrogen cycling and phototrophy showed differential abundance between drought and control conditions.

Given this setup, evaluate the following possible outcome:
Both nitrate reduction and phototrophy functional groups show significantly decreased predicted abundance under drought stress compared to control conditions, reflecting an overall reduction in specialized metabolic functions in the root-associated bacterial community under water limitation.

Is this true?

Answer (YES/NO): NO